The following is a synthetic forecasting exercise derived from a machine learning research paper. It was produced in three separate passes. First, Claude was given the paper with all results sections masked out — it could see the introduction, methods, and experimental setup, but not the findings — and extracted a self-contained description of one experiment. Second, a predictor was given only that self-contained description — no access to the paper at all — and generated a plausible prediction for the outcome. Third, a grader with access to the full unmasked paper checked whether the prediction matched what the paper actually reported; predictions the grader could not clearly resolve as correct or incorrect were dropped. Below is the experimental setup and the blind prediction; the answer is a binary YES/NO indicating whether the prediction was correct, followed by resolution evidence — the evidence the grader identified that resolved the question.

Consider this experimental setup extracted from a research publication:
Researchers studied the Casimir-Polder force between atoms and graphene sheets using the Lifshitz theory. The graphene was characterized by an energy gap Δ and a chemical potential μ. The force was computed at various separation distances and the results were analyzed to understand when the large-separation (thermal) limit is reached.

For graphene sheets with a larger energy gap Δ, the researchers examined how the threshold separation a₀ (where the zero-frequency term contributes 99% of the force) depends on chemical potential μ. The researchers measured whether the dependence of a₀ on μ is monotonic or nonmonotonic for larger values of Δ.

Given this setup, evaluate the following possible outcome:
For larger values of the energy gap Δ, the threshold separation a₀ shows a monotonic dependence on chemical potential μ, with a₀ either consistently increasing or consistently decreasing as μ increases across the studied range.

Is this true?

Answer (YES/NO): NO